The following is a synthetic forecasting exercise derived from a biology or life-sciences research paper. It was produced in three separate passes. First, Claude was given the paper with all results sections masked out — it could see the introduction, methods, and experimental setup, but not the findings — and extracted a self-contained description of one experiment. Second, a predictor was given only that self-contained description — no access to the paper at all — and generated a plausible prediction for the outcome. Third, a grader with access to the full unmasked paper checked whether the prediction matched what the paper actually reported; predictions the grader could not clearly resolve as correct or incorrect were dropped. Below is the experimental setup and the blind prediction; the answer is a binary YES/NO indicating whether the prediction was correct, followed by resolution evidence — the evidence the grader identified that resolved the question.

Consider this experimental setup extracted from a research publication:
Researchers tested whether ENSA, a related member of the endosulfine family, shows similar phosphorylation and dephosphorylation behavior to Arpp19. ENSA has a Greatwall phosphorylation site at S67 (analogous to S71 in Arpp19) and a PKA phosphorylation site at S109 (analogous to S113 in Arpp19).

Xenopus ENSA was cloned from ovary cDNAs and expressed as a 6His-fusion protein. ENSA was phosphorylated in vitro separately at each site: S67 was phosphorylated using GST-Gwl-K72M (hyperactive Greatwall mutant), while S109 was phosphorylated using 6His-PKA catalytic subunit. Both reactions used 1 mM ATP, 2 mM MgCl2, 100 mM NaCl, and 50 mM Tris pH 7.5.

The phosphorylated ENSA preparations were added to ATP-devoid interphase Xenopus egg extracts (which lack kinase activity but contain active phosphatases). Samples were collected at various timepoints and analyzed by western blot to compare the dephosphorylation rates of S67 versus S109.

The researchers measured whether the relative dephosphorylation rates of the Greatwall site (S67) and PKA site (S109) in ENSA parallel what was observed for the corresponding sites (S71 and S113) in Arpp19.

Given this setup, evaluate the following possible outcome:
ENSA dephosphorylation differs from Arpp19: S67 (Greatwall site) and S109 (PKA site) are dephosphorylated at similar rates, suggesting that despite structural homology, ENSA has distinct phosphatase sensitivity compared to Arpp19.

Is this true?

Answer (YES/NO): NO